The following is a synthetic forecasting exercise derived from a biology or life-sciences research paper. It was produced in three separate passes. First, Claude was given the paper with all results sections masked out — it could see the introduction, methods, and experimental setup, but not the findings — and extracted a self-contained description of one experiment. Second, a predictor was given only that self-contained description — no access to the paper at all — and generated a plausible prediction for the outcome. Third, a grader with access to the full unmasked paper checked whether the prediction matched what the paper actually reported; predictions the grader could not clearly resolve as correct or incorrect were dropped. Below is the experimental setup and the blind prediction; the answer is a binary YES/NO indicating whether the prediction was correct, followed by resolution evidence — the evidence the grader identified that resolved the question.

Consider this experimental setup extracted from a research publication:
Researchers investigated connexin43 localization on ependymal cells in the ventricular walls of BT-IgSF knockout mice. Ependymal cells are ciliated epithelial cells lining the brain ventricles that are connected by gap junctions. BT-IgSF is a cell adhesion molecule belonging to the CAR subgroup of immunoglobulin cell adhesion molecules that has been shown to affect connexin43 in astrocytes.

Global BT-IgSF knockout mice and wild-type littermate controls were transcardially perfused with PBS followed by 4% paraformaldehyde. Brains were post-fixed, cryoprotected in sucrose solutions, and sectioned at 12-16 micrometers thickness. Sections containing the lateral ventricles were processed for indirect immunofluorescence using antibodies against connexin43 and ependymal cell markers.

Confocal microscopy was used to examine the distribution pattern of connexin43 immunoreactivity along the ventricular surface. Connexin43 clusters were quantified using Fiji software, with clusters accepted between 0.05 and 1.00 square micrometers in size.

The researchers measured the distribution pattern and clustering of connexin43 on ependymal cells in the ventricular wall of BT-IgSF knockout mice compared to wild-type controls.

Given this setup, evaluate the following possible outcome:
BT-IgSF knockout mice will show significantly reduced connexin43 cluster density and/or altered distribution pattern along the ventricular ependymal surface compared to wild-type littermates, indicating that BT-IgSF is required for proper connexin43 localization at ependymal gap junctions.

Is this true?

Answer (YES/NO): YES